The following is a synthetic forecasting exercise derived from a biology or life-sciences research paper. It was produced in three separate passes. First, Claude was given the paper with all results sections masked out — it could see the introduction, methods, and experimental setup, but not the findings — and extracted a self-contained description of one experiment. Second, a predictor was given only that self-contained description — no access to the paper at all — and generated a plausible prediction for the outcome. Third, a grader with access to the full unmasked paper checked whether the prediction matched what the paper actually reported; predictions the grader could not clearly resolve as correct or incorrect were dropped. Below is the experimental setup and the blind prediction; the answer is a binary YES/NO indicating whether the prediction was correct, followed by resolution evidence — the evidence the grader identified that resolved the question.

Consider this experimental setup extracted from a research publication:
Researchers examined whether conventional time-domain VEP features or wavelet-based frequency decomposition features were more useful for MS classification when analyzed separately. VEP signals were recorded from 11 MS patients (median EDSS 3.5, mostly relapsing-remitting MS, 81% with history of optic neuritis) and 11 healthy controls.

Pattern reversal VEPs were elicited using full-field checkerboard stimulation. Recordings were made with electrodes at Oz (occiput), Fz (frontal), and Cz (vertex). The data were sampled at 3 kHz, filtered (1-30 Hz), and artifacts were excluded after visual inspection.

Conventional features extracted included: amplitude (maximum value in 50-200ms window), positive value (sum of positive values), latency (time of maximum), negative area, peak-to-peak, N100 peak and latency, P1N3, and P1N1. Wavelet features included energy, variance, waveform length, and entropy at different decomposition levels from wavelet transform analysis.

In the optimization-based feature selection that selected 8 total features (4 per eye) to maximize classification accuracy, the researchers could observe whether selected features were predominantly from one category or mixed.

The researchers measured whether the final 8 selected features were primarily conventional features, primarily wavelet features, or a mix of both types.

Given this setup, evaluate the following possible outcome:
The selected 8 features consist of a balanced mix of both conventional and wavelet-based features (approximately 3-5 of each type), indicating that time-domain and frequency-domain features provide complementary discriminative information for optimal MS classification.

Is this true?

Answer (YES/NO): NO